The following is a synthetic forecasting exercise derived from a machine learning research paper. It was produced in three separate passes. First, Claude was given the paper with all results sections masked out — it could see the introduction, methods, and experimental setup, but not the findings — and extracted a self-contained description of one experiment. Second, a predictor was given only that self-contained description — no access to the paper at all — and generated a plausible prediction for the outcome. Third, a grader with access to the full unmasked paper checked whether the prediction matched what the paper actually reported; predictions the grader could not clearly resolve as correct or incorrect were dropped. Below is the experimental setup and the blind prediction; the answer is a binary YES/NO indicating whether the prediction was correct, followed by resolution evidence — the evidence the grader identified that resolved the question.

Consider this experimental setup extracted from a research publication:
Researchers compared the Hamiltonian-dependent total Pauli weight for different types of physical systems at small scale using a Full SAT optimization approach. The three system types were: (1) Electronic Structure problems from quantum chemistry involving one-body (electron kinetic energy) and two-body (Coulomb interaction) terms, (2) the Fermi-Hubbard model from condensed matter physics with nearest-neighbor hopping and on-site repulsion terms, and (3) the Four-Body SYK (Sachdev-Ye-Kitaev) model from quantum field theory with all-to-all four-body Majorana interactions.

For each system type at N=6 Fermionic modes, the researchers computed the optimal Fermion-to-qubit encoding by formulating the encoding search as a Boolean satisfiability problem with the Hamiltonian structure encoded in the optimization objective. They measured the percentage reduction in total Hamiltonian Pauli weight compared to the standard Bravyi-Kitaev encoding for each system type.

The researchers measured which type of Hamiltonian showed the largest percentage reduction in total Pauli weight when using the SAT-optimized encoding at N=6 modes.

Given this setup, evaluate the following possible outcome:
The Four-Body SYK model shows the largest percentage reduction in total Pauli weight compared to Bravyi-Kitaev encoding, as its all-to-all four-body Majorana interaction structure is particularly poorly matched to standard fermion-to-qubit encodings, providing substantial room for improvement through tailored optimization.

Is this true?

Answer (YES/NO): YES